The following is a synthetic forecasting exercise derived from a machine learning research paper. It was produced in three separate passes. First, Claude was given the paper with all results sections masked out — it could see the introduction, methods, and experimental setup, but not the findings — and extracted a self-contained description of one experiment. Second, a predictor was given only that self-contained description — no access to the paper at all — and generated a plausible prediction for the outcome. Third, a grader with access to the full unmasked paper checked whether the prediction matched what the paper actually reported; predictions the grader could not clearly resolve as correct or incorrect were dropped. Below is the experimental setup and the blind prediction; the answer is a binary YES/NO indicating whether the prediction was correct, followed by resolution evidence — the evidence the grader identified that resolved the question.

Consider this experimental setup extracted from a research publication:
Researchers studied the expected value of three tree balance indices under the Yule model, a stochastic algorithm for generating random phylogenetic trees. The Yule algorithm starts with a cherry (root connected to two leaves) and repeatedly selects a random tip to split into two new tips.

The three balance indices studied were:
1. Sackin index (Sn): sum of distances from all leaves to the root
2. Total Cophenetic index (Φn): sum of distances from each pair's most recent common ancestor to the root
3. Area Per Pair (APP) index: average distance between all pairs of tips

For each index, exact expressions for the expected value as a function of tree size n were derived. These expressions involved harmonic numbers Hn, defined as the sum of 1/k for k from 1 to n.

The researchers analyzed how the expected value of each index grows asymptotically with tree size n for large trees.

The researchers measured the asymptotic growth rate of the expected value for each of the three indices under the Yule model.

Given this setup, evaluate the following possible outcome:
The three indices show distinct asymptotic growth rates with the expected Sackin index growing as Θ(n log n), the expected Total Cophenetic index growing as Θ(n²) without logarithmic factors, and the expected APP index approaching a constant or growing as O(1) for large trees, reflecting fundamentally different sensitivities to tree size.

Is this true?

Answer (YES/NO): NO